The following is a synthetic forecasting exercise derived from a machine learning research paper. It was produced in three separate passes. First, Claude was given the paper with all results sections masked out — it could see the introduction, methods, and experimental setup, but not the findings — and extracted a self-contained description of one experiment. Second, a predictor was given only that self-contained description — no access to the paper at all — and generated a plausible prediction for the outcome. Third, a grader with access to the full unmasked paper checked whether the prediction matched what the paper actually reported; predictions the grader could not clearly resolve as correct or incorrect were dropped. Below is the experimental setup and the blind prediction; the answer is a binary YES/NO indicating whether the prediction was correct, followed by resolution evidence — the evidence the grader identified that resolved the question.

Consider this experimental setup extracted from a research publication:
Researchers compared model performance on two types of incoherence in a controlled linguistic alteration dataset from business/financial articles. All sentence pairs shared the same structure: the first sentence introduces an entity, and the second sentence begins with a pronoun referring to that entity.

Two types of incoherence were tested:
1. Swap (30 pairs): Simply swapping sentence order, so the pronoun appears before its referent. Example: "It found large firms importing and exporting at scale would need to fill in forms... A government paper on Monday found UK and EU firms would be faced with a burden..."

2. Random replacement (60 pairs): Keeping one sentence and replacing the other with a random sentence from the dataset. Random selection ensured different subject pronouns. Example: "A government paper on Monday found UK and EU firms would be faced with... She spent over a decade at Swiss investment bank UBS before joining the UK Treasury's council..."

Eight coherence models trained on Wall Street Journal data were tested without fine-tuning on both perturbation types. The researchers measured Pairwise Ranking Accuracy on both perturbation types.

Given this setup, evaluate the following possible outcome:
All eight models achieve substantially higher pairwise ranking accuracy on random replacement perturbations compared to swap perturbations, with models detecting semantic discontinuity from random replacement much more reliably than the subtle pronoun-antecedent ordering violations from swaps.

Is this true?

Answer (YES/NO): NO